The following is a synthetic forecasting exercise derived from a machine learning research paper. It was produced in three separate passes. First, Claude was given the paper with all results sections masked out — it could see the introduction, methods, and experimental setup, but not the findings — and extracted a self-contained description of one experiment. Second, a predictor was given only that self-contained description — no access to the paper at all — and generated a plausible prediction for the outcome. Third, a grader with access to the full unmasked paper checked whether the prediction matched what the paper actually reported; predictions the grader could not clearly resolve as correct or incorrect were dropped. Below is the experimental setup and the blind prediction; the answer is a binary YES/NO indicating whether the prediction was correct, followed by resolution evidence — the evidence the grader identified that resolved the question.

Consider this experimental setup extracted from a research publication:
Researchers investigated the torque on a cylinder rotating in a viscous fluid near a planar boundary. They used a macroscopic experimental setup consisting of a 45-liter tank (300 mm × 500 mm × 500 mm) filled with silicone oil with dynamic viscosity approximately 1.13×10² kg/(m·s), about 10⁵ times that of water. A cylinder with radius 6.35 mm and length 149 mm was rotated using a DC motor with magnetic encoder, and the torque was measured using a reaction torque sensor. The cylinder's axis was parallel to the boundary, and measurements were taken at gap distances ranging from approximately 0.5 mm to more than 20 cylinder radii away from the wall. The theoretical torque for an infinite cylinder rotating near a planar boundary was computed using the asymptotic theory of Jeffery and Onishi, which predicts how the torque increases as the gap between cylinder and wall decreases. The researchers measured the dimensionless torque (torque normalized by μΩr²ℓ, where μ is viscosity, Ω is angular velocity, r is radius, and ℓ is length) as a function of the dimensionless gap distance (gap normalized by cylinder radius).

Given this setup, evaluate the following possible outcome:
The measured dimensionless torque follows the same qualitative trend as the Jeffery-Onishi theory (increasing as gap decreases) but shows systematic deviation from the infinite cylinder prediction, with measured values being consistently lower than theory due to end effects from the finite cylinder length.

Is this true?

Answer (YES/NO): NO